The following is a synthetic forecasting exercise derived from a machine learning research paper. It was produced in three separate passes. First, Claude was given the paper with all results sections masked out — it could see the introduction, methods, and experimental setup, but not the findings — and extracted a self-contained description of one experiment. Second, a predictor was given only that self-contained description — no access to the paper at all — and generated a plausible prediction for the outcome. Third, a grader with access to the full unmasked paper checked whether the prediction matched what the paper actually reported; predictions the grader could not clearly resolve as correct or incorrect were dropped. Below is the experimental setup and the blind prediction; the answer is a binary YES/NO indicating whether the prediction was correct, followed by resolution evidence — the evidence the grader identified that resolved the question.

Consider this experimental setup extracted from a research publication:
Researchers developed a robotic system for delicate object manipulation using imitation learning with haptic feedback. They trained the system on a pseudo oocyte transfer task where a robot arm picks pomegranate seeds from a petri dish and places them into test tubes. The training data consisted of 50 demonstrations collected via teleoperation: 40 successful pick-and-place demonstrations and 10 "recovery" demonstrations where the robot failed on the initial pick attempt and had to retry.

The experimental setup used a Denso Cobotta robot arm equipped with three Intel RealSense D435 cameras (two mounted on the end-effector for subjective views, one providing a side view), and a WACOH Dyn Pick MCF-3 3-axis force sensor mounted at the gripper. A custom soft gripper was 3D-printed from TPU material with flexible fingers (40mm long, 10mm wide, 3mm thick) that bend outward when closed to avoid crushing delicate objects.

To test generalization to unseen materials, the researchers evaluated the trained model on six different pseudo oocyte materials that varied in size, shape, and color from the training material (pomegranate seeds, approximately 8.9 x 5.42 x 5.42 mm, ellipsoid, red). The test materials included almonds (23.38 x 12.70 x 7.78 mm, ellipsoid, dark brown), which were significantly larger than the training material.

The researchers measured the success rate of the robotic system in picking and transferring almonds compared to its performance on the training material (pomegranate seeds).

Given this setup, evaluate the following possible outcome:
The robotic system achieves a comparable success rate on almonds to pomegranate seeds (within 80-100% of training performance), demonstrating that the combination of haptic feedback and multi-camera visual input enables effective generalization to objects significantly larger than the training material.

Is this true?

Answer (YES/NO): NO